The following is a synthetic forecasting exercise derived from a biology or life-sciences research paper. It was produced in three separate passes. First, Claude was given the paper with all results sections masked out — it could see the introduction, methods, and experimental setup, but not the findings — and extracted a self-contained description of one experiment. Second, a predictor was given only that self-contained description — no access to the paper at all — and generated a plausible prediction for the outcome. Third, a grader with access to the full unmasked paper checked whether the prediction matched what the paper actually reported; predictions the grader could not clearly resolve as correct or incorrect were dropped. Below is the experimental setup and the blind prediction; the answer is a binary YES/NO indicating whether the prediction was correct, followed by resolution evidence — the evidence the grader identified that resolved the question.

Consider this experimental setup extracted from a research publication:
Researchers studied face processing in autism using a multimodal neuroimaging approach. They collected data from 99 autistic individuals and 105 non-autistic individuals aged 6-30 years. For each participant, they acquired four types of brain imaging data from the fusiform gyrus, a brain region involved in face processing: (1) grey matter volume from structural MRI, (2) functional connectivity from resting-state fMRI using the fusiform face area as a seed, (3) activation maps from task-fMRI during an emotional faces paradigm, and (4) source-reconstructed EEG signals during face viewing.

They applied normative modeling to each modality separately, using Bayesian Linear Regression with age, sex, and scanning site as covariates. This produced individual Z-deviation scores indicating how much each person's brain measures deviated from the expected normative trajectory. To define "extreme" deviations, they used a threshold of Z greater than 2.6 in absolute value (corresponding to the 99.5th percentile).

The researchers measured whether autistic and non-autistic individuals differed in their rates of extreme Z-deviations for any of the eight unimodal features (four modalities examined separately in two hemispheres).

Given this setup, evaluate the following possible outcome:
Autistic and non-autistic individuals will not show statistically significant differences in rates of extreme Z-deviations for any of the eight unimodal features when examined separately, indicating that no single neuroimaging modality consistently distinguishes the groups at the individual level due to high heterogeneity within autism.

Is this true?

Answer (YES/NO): YES